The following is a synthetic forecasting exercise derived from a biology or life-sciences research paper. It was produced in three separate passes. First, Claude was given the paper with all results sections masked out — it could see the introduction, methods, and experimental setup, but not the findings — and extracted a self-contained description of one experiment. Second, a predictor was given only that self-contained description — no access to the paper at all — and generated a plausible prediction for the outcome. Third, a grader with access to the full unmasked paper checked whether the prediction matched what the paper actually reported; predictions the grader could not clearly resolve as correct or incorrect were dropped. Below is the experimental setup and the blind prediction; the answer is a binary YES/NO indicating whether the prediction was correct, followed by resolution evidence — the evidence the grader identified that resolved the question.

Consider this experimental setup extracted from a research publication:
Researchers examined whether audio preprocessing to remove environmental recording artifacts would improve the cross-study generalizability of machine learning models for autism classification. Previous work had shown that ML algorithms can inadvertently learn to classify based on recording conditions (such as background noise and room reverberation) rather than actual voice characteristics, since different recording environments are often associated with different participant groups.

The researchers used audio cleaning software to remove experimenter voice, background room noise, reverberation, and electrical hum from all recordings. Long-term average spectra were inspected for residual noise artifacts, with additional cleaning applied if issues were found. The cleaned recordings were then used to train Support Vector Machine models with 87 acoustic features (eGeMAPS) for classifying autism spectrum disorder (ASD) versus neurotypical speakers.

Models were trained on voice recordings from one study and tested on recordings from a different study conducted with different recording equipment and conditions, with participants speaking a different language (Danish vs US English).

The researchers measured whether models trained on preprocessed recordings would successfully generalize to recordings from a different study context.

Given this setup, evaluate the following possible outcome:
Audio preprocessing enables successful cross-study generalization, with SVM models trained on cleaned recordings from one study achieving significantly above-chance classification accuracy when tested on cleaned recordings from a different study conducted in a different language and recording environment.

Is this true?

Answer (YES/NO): NO